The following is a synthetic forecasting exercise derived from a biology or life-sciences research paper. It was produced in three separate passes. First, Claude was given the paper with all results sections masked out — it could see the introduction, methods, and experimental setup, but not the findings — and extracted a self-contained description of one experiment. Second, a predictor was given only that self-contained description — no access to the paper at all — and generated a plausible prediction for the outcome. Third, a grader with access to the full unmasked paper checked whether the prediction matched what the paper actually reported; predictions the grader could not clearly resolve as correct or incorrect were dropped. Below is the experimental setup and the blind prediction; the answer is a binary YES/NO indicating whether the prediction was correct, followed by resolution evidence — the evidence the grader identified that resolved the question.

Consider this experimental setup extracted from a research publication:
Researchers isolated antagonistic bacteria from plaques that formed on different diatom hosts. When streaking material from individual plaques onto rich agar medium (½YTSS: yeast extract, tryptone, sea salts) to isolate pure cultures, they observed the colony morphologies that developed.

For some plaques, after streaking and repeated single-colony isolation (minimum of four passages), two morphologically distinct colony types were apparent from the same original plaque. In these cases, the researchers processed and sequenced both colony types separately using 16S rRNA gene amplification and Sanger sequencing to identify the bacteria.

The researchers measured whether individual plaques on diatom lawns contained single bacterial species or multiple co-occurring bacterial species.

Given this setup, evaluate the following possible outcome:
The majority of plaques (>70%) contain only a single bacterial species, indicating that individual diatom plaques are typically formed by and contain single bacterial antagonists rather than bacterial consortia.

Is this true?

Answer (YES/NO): YES